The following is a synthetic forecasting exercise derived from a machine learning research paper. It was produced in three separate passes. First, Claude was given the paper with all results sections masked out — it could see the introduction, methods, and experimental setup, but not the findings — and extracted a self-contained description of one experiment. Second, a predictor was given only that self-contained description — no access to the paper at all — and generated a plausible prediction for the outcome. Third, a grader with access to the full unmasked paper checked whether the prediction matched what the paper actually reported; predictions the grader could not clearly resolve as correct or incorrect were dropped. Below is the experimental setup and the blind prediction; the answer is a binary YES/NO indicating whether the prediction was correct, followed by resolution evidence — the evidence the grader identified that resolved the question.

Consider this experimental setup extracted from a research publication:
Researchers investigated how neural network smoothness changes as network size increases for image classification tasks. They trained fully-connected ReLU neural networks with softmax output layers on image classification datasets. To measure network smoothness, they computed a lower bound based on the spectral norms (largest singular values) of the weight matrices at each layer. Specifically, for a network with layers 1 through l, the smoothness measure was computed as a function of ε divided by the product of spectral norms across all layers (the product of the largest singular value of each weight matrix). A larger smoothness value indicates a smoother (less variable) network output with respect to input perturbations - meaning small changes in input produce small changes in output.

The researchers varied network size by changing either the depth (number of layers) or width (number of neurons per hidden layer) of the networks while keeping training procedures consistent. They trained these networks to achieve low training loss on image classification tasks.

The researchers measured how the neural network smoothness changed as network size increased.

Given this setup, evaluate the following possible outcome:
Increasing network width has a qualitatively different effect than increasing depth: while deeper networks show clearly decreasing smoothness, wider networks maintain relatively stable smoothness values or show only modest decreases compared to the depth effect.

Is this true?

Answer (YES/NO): YES